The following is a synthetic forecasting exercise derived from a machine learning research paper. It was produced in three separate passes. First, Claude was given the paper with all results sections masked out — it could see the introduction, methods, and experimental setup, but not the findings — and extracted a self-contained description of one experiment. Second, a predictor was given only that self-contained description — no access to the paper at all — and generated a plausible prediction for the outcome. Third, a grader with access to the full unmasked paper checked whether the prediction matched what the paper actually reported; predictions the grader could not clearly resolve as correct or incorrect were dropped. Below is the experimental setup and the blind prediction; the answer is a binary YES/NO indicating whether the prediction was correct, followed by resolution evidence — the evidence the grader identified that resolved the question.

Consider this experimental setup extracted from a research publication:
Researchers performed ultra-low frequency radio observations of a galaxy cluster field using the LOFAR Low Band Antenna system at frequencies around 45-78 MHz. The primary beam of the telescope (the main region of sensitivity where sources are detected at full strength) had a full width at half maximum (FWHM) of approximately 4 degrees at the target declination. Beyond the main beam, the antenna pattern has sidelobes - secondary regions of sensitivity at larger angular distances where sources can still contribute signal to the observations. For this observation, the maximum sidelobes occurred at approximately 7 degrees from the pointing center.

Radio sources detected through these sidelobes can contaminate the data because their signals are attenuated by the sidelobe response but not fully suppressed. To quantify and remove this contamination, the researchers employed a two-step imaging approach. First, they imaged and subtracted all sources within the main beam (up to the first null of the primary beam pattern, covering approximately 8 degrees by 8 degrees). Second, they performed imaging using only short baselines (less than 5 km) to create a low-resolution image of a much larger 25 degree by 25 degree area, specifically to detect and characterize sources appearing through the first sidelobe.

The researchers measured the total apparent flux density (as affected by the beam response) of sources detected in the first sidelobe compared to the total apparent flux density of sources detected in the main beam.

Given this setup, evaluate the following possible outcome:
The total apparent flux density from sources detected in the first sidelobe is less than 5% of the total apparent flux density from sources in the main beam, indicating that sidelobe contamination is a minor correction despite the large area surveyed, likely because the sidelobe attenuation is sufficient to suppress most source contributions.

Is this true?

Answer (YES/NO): NO